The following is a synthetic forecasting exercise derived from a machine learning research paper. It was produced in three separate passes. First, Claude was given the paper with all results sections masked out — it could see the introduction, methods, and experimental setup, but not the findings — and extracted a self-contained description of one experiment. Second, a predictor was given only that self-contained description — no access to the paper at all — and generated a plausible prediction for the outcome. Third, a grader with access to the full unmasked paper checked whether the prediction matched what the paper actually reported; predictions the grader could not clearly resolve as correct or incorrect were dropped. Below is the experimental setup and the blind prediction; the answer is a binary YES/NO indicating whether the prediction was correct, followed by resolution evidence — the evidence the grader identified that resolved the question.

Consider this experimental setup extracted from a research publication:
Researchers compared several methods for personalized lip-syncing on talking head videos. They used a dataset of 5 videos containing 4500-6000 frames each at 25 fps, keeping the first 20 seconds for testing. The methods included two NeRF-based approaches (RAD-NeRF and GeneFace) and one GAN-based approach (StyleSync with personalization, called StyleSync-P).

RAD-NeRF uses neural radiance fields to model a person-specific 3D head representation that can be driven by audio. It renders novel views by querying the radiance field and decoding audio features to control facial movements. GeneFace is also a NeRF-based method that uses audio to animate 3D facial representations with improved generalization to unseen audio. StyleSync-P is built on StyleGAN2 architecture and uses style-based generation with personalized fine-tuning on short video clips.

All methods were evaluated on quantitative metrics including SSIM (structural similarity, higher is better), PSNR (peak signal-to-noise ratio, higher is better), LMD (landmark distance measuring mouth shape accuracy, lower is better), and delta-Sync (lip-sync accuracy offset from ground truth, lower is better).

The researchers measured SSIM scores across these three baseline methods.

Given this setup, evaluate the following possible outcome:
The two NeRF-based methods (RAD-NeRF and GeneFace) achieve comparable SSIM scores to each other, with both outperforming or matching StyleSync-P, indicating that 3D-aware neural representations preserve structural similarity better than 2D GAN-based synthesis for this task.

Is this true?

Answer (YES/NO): NO